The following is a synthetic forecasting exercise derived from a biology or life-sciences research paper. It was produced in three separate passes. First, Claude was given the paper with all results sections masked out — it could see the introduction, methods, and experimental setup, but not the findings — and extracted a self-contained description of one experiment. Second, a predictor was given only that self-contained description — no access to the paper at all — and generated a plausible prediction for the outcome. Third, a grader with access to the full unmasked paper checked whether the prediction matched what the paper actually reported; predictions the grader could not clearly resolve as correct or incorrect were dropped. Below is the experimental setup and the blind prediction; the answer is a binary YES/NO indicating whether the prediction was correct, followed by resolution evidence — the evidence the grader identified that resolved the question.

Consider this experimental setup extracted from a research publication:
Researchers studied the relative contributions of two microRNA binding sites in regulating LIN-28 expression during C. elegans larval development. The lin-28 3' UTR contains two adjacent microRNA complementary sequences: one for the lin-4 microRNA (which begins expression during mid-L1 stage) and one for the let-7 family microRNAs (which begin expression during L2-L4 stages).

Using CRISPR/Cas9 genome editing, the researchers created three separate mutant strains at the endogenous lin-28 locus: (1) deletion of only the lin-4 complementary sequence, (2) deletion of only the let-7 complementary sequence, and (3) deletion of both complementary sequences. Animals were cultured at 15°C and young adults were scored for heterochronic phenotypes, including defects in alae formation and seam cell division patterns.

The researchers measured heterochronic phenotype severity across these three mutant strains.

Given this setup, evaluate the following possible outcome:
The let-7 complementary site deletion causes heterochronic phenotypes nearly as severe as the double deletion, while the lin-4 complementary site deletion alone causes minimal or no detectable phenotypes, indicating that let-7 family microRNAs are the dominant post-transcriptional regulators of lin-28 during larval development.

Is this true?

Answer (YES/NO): NO